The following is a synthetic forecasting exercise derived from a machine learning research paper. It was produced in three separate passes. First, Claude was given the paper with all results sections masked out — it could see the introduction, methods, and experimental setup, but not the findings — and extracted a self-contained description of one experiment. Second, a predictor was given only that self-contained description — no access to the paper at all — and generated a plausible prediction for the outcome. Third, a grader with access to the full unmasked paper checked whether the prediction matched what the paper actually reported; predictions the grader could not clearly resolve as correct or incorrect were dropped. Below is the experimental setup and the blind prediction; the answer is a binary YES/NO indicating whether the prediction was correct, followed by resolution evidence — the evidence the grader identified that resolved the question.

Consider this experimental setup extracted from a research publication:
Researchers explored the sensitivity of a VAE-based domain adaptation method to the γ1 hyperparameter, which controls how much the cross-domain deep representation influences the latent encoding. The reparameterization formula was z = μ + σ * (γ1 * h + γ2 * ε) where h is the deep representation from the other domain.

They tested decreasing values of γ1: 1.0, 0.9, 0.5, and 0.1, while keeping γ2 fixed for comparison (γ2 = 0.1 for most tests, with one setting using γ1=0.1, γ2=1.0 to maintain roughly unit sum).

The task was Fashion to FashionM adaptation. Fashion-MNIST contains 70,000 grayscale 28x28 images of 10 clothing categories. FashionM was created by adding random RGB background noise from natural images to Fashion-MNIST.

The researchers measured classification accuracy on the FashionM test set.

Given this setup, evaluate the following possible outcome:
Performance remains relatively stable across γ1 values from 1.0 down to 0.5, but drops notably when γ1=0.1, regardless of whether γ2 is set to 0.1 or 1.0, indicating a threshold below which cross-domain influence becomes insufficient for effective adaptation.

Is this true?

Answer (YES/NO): NO